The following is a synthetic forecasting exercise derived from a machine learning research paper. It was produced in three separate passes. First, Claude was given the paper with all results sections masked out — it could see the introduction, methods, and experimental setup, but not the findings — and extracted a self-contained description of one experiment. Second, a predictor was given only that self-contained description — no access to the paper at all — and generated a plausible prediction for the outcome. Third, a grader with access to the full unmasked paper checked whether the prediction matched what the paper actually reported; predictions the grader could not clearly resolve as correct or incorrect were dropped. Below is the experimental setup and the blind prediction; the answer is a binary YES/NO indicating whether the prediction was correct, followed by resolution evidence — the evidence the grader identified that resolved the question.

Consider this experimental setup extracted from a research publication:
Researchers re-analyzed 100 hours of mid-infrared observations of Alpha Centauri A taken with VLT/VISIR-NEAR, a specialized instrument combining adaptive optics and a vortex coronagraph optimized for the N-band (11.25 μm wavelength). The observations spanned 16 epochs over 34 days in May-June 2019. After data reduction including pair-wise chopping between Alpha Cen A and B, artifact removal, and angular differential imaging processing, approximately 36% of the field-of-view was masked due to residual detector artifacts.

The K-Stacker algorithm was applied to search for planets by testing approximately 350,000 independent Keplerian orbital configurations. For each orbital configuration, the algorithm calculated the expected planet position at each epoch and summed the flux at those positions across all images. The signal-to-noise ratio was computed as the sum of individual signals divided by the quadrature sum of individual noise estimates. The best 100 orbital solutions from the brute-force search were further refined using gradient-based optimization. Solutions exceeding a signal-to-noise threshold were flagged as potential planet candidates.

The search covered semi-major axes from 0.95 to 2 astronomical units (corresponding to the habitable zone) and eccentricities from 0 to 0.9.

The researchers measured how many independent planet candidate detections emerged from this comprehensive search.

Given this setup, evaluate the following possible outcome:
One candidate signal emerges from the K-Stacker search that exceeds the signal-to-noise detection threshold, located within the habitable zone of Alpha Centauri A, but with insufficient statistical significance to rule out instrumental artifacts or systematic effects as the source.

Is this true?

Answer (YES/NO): YES